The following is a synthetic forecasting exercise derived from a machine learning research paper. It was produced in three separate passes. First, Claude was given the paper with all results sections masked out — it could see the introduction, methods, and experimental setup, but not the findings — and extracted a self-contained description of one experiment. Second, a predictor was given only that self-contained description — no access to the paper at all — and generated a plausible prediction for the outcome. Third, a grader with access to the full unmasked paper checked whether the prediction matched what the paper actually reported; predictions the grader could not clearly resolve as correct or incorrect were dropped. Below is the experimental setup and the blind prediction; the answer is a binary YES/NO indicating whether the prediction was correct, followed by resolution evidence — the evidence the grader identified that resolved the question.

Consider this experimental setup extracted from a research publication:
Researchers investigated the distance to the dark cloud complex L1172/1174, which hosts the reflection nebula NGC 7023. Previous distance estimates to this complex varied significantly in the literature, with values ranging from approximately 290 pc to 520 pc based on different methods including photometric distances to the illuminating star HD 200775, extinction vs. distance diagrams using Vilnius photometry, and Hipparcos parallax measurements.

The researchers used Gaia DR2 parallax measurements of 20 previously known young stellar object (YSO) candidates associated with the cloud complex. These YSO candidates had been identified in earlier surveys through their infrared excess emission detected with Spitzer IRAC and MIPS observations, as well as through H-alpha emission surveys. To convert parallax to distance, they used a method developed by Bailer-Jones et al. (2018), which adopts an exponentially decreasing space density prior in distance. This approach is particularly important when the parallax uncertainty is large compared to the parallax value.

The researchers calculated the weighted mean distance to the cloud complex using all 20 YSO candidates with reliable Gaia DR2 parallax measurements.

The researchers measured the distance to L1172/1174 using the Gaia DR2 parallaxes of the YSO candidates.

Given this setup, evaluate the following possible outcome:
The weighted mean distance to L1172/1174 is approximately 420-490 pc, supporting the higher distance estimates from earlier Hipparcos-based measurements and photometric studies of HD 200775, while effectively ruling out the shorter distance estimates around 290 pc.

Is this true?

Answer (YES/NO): NO